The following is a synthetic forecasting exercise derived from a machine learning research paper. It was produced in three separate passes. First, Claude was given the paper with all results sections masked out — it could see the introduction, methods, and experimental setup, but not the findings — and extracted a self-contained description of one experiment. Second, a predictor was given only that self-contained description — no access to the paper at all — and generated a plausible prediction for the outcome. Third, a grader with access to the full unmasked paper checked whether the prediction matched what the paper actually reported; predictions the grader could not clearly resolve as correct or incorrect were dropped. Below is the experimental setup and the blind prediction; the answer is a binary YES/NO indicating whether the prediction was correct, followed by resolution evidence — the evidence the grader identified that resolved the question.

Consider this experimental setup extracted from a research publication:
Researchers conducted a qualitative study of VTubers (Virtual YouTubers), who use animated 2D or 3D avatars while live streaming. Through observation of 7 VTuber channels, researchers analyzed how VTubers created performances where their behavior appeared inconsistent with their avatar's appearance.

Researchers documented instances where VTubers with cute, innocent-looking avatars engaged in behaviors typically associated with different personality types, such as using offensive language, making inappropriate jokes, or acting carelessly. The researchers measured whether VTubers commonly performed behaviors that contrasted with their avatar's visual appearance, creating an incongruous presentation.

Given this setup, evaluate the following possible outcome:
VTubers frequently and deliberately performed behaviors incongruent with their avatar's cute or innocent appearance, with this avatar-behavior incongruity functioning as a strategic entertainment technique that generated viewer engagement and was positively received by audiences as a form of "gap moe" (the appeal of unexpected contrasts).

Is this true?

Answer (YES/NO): NO